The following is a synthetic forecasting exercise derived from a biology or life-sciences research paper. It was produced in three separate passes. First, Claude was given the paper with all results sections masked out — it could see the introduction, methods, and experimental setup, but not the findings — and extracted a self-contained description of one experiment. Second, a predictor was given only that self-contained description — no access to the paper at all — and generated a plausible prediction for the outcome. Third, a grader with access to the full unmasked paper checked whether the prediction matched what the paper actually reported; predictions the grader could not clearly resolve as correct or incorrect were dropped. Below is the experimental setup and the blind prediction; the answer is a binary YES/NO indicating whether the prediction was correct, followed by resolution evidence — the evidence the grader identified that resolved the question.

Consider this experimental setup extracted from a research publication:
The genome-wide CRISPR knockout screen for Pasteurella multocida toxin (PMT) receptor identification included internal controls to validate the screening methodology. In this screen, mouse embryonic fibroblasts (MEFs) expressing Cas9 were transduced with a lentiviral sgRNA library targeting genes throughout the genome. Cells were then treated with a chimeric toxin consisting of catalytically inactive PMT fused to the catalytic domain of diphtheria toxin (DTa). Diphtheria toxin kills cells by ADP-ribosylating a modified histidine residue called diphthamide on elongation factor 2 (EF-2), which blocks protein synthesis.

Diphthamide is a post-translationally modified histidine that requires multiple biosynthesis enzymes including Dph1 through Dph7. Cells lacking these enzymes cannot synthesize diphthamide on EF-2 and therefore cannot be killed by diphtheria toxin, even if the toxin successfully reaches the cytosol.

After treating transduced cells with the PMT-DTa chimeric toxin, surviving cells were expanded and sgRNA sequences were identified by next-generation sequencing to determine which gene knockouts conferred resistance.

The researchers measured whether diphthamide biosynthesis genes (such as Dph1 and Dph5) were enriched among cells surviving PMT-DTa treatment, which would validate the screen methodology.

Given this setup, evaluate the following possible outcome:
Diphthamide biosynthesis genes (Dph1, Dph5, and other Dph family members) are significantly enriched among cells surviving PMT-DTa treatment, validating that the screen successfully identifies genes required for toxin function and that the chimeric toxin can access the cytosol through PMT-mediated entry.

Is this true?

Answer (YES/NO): YES